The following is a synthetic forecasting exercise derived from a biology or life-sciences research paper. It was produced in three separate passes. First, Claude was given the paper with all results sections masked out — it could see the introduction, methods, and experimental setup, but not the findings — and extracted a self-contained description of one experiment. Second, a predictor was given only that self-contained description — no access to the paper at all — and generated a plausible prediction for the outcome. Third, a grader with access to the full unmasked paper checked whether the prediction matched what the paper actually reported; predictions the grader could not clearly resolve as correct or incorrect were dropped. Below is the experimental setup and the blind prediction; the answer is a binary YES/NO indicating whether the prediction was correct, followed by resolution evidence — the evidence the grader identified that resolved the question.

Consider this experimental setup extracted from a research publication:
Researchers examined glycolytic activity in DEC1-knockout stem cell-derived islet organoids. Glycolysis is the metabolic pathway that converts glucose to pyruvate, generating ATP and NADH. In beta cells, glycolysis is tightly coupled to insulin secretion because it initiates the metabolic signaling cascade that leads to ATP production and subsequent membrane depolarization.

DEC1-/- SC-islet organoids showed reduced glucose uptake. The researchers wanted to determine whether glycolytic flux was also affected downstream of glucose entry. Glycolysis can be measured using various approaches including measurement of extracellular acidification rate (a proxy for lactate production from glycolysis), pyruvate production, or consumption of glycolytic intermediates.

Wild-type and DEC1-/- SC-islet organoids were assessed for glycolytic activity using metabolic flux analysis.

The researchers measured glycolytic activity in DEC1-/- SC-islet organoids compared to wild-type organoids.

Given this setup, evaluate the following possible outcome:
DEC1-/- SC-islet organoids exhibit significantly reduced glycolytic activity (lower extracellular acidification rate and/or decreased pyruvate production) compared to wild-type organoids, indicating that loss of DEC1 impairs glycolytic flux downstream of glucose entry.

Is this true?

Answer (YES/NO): YES